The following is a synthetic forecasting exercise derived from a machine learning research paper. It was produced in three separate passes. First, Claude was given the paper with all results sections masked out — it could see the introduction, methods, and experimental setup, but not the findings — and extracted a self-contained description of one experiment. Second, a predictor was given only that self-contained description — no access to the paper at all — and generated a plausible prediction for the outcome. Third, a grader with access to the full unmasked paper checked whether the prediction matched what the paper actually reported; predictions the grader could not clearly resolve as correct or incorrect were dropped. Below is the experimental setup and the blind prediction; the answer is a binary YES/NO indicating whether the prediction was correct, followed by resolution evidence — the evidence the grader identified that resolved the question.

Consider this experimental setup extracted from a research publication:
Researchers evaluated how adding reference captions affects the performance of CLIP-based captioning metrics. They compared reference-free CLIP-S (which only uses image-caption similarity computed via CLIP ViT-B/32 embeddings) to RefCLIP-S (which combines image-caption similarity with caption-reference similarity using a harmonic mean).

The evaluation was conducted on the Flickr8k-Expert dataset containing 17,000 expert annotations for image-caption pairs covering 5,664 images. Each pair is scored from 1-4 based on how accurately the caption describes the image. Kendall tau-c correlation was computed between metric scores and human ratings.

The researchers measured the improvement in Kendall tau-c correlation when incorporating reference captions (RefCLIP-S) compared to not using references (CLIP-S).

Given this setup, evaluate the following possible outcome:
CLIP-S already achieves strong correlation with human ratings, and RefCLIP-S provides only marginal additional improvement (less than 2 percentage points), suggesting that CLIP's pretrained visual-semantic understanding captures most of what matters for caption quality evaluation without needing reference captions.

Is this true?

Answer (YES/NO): YES